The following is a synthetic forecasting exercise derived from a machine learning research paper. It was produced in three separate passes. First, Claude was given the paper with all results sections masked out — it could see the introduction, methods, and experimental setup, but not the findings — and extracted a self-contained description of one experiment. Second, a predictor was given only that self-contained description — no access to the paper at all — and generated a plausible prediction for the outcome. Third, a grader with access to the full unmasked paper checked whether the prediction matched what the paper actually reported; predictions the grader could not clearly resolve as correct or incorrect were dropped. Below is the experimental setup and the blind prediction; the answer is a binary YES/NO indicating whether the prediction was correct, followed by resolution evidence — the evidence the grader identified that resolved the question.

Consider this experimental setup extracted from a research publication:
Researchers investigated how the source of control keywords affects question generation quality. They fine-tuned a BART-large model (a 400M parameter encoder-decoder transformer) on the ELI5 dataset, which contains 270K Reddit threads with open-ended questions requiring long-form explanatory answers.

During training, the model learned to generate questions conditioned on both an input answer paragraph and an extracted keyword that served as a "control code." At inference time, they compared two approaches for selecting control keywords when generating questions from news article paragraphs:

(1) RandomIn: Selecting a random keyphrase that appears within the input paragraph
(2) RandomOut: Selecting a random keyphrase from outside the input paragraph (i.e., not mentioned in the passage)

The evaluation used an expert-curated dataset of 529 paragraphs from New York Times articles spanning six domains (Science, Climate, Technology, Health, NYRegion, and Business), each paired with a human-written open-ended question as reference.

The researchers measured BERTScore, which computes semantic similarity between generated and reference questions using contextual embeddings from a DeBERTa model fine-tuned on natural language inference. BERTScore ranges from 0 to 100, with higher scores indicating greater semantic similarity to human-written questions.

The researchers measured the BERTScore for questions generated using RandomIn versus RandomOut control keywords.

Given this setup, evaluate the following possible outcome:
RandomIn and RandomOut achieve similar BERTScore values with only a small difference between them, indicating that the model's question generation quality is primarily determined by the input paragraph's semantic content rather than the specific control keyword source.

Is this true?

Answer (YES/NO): NO